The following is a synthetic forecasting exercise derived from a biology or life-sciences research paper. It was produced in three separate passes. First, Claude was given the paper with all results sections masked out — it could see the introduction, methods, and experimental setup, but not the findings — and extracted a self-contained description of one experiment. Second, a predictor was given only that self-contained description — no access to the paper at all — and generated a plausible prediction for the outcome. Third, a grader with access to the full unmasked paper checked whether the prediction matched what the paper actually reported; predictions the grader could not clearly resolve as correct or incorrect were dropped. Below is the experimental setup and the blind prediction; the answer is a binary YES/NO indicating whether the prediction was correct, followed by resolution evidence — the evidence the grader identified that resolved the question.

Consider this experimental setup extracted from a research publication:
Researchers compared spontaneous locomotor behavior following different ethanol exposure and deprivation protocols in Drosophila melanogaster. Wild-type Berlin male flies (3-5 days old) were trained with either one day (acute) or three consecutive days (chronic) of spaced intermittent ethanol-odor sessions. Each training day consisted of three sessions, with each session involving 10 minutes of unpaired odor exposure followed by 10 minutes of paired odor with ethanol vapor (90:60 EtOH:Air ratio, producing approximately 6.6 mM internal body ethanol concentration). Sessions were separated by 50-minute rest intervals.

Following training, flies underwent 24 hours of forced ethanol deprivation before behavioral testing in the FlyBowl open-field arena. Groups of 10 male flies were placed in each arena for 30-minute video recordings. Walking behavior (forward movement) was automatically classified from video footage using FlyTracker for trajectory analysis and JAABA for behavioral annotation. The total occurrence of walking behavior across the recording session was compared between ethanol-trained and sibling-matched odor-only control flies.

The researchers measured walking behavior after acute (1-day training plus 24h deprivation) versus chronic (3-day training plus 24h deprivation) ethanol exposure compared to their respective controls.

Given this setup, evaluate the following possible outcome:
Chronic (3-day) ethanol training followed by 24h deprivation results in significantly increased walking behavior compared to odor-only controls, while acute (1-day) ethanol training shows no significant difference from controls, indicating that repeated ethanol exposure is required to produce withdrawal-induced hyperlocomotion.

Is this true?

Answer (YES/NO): NO